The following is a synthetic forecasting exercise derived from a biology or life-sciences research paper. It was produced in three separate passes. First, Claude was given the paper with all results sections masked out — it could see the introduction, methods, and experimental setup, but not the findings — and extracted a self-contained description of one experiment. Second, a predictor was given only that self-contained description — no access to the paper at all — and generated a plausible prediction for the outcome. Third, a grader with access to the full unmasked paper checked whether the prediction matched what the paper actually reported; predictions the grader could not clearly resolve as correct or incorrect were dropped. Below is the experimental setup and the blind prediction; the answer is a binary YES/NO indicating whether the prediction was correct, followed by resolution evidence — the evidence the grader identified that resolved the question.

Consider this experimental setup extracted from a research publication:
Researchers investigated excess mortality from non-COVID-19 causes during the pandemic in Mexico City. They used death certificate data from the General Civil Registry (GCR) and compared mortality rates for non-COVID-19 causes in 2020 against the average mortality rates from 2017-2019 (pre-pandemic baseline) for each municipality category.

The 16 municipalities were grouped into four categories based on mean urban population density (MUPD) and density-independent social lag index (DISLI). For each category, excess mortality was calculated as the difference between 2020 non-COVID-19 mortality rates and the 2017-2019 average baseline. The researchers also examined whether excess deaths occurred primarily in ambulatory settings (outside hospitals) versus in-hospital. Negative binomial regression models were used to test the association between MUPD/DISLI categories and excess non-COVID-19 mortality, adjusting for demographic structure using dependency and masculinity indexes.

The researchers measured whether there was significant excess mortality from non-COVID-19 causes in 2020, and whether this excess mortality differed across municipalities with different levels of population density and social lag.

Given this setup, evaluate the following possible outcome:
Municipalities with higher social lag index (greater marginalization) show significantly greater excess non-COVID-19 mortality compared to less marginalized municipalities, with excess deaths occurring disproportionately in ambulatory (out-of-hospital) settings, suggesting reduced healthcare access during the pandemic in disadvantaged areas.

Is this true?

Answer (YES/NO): NO